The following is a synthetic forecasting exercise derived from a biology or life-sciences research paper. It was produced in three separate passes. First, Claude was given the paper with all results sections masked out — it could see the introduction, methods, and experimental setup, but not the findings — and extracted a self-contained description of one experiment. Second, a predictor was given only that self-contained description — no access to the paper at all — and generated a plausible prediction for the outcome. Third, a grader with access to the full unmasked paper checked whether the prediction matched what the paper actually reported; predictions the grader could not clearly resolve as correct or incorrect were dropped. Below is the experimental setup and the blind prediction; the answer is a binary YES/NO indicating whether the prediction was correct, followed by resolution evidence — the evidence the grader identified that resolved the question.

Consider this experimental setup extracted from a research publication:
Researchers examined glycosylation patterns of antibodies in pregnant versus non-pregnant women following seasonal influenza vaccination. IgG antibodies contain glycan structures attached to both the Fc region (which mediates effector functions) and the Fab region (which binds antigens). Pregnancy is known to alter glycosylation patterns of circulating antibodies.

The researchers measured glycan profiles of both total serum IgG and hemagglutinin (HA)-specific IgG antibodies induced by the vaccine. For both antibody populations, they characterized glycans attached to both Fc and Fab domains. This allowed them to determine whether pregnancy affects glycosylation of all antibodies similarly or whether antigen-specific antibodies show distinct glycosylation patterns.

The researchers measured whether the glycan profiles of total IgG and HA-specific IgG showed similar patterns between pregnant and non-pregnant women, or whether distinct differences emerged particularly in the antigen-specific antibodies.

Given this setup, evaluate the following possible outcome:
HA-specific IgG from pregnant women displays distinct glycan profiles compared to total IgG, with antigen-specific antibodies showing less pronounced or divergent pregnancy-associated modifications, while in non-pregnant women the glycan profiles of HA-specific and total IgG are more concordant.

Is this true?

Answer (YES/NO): NO